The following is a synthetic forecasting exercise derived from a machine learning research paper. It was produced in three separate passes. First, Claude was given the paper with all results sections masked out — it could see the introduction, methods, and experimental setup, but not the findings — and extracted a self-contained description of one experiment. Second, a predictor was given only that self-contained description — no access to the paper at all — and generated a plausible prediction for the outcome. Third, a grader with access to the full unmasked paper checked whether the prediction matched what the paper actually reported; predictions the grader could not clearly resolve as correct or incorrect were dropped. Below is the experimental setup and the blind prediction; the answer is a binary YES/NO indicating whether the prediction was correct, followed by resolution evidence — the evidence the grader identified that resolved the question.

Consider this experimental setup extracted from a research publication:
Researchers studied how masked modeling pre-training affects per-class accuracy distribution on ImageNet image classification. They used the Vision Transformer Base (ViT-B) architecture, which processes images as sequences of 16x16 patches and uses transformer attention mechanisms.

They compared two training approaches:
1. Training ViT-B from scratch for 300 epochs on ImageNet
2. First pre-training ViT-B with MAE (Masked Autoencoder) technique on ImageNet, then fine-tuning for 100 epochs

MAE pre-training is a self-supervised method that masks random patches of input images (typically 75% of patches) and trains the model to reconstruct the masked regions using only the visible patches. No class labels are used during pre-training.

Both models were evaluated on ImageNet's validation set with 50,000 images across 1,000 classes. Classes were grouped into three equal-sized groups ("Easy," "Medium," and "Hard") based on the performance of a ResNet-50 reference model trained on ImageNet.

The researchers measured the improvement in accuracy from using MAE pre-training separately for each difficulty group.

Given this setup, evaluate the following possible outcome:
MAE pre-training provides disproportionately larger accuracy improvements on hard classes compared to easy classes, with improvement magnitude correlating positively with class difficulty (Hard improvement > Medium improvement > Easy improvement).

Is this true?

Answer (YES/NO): YES